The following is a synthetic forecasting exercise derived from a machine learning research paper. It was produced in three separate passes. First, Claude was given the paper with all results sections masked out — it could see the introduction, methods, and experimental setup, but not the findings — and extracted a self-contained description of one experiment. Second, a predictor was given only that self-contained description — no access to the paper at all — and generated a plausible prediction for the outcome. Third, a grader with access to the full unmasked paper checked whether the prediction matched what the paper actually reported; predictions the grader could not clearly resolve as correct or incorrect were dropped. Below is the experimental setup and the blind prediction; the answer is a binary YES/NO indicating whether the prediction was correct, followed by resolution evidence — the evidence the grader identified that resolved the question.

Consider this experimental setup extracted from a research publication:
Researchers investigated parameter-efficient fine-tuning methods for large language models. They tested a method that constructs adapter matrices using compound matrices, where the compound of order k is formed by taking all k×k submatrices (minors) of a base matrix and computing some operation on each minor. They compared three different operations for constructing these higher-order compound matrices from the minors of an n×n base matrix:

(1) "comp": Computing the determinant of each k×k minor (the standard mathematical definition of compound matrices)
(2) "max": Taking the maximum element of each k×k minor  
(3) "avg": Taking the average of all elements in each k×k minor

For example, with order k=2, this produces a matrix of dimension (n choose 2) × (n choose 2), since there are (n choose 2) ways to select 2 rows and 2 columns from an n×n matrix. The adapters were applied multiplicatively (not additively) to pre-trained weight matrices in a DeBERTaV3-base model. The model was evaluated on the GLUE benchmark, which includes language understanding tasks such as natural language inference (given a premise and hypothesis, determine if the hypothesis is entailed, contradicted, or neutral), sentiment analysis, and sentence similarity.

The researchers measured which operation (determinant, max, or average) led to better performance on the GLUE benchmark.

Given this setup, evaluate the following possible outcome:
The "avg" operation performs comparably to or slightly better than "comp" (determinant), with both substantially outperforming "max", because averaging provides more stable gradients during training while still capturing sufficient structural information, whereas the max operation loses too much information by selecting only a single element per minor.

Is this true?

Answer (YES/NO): NO